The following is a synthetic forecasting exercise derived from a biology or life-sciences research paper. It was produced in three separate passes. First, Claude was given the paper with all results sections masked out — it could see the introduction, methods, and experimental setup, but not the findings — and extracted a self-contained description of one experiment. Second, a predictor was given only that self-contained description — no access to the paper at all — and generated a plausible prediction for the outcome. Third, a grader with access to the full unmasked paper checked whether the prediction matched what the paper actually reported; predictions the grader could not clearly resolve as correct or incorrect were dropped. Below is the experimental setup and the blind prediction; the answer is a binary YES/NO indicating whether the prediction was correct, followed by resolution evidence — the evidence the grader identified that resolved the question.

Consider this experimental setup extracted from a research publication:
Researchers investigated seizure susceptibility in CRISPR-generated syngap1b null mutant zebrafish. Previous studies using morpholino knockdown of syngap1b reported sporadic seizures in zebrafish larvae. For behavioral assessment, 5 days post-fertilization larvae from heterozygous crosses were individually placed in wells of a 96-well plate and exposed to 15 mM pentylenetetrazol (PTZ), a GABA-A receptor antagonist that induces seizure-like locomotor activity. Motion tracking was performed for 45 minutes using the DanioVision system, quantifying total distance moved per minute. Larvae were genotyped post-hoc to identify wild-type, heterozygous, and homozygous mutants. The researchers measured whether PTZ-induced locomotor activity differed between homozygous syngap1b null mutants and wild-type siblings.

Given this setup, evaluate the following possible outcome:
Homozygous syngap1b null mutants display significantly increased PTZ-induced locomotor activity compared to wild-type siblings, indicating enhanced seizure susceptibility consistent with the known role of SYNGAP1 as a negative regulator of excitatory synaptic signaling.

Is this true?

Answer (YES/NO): NO